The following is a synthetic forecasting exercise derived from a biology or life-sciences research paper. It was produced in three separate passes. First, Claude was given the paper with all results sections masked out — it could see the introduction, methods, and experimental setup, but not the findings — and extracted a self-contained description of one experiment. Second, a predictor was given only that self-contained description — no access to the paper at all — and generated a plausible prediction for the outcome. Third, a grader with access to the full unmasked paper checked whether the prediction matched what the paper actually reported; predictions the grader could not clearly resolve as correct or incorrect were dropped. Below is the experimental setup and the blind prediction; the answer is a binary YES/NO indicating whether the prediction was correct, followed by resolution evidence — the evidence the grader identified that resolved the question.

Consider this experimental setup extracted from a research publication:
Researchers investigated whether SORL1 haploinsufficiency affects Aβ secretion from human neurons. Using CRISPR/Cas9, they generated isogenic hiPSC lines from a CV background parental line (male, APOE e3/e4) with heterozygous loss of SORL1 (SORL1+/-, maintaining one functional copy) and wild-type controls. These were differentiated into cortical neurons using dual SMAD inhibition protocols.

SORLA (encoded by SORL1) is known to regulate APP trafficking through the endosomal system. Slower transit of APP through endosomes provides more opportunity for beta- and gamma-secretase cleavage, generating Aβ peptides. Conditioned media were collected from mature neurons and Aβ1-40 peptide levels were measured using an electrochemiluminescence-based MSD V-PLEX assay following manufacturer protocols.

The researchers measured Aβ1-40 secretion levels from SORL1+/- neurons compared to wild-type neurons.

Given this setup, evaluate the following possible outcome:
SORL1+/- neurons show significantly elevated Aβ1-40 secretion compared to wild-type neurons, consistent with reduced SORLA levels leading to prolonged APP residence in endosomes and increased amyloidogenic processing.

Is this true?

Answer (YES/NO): YES